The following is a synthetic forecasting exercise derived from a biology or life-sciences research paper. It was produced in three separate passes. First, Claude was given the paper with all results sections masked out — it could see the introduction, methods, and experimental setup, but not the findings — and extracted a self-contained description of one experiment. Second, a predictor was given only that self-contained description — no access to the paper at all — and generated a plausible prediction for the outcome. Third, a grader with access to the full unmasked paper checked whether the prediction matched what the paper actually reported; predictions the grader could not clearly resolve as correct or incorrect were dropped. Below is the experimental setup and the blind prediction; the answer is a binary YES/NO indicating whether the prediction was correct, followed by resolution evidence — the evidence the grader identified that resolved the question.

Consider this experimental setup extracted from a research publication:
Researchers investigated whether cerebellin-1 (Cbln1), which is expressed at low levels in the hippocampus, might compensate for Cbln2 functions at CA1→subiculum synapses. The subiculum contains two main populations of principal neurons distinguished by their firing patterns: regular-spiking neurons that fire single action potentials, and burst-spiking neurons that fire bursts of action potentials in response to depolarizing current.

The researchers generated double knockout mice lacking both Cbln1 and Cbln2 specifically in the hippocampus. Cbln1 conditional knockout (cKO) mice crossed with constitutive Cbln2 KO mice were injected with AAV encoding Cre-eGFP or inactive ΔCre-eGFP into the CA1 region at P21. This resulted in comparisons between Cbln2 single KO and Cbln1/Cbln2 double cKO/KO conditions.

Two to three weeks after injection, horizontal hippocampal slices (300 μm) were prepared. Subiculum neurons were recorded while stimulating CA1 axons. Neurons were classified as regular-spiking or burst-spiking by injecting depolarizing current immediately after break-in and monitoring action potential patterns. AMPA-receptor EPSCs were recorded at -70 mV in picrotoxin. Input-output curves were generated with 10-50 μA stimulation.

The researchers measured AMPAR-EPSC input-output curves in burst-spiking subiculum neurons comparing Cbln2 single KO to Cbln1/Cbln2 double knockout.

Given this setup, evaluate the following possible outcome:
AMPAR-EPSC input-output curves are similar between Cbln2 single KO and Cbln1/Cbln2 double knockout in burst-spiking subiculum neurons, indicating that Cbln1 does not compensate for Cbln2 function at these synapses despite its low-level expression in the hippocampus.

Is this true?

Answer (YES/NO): YES